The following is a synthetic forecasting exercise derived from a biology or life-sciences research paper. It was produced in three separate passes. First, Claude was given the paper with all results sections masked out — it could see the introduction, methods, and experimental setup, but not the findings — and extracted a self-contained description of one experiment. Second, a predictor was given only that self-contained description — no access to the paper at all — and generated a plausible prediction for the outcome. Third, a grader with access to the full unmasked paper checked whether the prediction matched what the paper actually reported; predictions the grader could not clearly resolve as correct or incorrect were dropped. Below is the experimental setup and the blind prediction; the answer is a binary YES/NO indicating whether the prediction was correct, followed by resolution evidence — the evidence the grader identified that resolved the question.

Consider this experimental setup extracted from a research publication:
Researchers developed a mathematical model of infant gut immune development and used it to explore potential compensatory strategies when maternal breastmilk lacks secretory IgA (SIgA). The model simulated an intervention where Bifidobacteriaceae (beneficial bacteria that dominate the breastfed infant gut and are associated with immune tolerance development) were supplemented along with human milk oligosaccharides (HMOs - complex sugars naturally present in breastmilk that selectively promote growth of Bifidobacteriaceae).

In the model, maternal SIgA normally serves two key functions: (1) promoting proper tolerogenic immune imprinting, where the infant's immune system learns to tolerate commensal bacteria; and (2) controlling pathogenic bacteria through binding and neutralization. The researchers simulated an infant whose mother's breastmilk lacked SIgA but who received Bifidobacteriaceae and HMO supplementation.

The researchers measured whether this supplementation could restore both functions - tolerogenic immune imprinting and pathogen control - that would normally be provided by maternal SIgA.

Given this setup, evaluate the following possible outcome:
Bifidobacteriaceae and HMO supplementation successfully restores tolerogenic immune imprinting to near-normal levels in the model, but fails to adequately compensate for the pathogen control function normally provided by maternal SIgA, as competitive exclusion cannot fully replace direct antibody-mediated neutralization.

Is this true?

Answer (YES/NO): NO